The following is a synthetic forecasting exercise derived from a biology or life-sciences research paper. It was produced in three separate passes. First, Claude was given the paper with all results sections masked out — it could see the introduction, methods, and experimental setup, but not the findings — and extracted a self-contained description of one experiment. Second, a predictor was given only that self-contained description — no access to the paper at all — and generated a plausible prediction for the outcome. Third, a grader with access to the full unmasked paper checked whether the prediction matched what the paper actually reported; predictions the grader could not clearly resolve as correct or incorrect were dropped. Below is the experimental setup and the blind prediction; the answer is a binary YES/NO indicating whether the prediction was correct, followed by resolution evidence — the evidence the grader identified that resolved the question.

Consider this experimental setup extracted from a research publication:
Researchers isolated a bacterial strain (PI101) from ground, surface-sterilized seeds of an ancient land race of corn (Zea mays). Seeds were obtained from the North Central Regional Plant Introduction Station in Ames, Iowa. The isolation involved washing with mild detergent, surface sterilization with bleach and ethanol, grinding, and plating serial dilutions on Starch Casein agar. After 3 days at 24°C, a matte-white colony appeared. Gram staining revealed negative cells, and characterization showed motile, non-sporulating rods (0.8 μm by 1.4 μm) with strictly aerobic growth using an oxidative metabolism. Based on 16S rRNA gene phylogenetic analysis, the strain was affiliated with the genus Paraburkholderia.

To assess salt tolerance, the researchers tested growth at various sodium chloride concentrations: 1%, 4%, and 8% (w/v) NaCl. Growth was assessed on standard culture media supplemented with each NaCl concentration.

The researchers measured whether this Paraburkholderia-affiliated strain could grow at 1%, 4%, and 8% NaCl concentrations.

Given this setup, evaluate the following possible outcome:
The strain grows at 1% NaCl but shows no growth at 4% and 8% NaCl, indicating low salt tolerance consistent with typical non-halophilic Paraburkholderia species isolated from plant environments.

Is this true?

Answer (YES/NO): YES